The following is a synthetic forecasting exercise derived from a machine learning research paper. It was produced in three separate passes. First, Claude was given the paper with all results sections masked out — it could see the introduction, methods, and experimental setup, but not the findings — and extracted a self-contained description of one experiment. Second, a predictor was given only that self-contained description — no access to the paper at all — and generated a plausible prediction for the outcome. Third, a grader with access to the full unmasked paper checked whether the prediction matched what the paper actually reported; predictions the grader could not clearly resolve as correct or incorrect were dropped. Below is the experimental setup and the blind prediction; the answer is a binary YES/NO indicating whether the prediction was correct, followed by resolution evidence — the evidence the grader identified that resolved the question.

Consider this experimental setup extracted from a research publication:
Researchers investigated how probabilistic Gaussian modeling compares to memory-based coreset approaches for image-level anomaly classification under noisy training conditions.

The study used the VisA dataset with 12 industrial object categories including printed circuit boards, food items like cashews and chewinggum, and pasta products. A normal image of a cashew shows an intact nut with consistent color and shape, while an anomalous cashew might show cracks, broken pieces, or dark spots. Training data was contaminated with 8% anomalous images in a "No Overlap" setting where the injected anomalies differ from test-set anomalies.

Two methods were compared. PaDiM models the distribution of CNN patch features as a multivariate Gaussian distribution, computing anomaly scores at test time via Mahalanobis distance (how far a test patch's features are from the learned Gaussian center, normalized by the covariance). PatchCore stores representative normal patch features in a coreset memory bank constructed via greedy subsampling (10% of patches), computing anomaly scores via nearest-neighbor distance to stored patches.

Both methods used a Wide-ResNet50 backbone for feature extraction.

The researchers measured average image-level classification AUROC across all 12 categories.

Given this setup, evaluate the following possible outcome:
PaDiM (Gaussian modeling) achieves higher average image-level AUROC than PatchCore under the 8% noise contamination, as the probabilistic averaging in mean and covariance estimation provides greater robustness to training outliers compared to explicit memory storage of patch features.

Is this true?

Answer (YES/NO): NO